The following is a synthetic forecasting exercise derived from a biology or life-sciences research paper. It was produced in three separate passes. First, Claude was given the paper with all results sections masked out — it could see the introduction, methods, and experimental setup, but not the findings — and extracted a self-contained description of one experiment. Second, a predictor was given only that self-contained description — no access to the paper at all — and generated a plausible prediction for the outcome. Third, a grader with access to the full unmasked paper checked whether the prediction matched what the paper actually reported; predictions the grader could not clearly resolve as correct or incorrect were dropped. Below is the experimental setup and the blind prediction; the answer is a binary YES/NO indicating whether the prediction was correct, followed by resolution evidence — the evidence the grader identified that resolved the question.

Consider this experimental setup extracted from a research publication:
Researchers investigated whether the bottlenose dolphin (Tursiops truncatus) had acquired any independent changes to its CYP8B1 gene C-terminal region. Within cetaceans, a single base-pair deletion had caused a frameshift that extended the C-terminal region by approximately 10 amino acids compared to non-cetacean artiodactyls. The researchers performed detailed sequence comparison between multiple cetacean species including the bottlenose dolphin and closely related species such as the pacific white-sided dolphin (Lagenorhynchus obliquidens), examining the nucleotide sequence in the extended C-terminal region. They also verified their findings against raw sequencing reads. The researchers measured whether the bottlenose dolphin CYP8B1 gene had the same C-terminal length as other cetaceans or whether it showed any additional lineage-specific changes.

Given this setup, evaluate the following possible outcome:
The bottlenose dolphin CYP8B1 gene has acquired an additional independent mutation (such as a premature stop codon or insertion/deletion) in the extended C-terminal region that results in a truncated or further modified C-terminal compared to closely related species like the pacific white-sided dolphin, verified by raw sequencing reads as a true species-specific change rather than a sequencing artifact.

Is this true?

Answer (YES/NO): YES